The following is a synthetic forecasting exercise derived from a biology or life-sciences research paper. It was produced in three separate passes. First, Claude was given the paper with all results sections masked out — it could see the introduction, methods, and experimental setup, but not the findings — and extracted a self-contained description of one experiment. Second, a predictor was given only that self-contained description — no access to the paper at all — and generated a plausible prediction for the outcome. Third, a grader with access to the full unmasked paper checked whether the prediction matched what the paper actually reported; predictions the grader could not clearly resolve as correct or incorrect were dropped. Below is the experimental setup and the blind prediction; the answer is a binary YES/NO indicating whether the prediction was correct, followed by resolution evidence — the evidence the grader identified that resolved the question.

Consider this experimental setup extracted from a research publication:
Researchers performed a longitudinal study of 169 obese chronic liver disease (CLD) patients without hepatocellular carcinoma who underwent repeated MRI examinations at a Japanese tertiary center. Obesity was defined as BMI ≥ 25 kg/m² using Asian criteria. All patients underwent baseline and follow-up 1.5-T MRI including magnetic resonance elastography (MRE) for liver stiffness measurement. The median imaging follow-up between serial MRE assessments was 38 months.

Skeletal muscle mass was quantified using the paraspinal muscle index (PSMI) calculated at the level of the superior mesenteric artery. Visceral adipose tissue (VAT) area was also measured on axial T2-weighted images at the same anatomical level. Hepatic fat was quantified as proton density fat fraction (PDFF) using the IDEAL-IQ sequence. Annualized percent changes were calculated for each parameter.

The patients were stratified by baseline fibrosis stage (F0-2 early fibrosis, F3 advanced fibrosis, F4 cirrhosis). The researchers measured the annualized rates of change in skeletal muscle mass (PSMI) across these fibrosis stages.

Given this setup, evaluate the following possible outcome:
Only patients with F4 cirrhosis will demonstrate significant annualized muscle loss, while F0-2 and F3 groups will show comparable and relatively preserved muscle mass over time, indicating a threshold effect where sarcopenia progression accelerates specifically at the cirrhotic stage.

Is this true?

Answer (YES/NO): NO